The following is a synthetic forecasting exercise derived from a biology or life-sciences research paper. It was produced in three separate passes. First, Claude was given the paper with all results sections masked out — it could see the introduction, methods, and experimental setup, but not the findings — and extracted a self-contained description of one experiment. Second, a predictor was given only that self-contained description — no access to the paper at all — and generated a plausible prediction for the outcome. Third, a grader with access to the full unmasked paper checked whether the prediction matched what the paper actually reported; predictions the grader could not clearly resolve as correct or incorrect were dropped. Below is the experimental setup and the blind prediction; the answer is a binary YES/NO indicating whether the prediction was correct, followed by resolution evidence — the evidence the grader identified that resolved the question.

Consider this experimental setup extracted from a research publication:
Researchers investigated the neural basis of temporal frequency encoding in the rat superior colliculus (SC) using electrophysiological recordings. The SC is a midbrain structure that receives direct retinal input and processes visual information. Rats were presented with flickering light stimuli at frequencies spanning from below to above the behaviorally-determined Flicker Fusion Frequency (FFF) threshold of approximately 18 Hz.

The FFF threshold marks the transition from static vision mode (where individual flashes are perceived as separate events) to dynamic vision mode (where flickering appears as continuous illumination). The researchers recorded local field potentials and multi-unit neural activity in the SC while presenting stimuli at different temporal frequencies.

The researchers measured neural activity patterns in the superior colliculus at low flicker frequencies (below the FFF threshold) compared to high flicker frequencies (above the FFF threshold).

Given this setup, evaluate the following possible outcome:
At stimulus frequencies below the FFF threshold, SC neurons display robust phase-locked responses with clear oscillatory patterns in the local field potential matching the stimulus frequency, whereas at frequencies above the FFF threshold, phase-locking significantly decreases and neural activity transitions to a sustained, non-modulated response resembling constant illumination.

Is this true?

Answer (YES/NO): NO